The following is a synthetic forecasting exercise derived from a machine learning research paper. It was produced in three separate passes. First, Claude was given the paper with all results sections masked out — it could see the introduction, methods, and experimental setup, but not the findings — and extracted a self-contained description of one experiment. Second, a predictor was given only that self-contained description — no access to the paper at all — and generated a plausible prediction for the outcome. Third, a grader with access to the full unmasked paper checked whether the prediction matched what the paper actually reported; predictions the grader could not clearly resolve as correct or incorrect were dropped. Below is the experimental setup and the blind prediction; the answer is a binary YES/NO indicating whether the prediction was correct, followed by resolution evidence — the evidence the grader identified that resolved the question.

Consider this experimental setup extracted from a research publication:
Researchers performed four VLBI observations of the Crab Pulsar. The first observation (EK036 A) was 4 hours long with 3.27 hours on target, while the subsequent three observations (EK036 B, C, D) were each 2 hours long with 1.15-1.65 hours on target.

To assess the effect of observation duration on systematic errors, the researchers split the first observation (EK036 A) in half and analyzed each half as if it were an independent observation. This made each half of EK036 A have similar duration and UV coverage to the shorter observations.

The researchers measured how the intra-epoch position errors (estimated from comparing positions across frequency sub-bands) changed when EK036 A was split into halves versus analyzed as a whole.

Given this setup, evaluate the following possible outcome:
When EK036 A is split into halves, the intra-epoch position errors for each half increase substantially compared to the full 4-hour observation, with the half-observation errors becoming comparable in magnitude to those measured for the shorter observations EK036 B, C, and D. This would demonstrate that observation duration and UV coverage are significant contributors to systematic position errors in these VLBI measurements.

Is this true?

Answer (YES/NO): YES